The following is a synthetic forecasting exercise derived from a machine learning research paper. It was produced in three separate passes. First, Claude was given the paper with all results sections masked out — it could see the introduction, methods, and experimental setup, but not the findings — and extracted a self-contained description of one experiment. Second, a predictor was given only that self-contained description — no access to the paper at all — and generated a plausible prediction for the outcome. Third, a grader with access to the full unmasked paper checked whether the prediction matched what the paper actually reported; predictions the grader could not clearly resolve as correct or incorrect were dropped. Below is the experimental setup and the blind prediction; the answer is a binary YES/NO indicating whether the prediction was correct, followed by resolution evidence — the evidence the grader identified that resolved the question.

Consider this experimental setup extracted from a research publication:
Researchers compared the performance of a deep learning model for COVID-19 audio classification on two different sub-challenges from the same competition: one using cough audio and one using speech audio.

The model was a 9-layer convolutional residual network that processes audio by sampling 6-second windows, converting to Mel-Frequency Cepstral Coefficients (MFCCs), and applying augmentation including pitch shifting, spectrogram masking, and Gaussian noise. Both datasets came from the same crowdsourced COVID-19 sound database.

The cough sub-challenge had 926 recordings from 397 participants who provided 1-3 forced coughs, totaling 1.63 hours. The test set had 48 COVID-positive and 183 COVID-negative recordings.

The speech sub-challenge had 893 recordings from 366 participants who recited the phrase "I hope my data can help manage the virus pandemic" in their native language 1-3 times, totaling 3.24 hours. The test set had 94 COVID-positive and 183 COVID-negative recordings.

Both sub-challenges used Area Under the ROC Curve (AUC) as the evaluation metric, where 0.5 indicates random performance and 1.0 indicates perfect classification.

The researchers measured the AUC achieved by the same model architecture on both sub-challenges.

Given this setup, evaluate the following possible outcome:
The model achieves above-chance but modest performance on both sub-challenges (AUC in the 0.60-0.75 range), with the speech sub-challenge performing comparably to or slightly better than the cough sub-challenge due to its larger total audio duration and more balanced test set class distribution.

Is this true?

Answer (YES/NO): NO